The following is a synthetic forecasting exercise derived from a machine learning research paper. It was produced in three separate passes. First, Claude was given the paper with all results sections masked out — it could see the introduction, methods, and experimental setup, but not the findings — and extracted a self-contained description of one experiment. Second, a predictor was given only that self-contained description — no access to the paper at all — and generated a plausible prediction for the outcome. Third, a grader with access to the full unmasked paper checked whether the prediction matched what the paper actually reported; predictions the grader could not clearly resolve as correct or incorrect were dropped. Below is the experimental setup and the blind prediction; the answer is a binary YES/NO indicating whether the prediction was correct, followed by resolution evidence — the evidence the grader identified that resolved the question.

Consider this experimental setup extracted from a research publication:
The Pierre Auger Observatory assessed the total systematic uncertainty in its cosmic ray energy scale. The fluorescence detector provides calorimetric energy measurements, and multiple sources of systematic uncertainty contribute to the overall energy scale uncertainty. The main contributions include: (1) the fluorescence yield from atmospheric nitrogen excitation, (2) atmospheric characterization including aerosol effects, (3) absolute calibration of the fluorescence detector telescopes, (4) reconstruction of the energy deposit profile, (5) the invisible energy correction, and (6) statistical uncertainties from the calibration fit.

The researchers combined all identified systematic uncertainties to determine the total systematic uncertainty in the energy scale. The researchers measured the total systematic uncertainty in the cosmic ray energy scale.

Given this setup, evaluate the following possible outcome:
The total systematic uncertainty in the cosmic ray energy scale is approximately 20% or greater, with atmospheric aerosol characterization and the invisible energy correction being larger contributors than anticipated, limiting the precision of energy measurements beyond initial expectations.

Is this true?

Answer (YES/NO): NO